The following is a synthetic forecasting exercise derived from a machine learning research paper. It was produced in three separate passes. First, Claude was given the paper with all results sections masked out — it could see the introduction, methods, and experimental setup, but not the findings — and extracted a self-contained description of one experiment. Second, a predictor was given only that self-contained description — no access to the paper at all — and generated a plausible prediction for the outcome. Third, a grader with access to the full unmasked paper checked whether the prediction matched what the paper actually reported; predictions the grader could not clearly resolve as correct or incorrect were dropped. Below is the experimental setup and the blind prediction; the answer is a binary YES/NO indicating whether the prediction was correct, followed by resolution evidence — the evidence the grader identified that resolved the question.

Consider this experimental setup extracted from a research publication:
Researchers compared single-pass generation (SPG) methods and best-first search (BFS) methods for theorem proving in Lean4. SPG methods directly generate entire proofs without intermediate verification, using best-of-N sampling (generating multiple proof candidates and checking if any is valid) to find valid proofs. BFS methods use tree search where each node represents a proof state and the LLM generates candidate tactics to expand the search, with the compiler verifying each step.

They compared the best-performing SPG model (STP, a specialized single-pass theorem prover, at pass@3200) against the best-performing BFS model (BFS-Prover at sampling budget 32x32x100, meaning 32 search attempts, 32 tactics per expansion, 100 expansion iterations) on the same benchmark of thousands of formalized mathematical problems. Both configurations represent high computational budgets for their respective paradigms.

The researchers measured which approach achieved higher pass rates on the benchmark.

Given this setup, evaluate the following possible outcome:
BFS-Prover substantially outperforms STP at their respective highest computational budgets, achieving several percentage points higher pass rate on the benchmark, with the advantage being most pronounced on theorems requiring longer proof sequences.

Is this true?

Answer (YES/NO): NO